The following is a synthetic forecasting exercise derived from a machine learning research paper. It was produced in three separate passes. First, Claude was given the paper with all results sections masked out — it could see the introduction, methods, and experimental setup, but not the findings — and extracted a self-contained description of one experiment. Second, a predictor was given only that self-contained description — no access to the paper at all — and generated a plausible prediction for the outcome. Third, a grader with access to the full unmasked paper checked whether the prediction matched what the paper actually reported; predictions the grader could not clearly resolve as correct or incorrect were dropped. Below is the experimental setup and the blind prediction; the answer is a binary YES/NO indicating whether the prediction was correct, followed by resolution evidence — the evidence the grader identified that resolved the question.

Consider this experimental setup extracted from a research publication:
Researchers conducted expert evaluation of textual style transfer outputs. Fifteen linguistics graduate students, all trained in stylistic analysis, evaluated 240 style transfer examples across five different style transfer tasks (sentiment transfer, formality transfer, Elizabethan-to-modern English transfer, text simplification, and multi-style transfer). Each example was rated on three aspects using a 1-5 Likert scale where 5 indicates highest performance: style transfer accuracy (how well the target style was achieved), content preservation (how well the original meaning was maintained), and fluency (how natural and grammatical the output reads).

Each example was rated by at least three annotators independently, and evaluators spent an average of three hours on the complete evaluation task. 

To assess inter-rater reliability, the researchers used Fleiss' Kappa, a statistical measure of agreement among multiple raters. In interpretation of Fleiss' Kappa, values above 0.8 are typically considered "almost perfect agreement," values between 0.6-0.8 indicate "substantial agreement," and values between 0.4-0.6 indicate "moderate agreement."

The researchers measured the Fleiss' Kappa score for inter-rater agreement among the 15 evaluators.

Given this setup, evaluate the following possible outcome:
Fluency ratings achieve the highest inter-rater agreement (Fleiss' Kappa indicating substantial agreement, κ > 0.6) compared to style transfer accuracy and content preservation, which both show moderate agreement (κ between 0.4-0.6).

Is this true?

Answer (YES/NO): NO